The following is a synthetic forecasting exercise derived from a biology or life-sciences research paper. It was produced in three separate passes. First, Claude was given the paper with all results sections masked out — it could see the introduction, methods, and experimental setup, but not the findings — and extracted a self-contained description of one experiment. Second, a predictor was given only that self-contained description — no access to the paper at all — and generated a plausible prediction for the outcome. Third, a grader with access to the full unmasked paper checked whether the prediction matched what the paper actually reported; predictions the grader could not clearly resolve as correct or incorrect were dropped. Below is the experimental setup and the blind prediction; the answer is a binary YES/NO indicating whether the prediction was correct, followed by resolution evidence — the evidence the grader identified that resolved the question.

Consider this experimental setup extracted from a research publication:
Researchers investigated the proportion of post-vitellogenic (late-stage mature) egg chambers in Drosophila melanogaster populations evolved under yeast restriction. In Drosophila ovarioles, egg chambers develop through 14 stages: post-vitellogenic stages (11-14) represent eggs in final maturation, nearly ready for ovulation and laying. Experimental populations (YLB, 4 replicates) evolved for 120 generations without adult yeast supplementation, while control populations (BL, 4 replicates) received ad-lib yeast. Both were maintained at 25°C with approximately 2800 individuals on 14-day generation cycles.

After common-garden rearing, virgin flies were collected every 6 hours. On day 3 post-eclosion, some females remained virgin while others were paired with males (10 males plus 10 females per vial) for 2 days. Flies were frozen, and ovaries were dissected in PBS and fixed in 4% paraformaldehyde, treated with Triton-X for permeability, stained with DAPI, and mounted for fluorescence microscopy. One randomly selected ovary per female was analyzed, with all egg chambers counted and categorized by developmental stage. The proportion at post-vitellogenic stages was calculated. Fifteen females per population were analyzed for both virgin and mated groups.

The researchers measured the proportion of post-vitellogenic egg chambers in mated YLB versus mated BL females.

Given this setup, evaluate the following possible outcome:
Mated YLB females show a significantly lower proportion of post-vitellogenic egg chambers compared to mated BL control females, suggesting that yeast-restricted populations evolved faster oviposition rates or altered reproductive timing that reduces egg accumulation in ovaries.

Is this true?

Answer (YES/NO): NO